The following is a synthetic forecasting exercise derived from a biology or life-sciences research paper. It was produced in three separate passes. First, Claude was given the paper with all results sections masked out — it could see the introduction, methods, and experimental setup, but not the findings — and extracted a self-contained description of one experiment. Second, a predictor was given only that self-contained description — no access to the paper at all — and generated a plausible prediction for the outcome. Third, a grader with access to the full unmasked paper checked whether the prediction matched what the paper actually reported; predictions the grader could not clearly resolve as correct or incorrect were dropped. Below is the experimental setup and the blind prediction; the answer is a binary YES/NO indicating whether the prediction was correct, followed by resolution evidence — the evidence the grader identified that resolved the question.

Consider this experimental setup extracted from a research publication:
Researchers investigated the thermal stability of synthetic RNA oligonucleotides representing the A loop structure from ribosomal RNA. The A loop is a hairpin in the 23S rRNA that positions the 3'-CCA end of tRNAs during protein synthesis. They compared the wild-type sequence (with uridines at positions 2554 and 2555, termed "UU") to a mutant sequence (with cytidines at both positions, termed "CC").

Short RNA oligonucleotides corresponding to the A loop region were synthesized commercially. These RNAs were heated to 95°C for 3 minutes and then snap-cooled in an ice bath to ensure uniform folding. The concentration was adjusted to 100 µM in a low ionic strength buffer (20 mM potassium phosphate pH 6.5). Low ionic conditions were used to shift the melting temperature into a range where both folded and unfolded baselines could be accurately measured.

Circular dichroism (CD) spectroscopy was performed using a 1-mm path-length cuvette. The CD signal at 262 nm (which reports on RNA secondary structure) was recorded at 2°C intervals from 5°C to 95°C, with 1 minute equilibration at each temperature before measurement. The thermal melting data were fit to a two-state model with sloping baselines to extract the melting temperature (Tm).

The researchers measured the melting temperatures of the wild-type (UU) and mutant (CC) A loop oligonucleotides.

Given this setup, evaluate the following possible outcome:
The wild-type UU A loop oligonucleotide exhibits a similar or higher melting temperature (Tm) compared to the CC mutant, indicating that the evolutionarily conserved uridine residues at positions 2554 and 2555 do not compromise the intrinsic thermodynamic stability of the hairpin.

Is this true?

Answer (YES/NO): YES